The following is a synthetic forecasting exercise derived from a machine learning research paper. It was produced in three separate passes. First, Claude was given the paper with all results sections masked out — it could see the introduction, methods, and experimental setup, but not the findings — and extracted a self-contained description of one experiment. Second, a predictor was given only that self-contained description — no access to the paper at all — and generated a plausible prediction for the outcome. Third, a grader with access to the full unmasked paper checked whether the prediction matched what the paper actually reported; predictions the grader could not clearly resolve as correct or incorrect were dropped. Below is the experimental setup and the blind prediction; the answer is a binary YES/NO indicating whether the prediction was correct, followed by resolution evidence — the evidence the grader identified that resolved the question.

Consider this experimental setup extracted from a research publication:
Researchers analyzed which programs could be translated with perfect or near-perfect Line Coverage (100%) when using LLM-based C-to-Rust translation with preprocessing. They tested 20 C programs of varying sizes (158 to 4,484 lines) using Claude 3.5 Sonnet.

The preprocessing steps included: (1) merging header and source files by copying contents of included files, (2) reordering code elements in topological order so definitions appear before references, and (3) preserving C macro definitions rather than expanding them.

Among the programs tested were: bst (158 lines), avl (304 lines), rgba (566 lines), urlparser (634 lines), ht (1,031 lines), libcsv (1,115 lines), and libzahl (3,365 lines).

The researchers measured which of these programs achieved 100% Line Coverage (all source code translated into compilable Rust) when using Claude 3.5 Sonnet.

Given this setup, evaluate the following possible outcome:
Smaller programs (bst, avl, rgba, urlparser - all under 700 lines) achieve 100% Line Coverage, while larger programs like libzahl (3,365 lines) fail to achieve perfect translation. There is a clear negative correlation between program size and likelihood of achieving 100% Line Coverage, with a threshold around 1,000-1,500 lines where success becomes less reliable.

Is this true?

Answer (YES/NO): NO